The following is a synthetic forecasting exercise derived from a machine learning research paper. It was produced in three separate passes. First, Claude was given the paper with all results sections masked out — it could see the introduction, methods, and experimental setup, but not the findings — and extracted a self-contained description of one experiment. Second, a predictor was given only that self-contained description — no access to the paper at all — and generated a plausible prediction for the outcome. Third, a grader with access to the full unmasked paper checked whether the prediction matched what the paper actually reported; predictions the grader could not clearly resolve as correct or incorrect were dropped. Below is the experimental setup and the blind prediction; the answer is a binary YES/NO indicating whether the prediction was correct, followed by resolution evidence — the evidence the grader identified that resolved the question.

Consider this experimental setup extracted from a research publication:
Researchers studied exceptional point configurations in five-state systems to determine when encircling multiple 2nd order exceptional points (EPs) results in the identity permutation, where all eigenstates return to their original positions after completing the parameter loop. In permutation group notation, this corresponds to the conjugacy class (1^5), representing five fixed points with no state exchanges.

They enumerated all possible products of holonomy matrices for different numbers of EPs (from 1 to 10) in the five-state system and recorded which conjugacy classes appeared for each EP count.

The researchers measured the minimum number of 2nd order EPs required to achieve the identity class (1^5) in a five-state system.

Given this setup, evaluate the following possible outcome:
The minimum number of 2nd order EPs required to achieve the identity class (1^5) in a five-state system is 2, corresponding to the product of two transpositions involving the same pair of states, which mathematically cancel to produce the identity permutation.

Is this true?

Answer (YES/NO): NO